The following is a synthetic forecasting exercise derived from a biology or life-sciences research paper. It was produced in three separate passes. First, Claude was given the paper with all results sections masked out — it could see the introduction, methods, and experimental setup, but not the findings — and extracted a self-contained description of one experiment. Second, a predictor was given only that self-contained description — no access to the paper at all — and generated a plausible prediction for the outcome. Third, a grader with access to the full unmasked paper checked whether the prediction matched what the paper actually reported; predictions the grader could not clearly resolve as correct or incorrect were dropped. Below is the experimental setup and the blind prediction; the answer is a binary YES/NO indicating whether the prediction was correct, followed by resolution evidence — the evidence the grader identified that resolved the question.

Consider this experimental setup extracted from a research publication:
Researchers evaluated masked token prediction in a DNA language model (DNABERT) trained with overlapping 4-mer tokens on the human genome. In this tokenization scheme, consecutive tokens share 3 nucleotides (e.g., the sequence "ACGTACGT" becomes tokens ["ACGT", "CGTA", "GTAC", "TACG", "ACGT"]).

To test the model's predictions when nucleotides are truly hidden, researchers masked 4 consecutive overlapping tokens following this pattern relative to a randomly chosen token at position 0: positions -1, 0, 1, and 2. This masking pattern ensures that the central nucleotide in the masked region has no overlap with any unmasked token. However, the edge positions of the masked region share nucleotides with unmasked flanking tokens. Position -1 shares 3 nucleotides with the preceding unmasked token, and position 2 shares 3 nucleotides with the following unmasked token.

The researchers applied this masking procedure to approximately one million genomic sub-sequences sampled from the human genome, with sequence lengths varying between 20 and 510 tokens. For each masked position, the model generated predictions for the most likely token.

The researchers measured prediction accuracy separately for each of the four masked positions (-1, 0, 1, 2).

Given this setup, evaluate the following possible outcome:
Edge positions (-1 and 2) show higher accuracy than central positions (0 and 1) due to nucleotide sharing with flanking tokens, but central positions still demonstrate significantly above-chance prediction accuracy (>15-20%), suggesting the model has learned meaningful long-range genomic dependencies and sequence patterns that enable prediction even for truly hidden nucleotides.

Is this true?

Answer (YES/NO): NO